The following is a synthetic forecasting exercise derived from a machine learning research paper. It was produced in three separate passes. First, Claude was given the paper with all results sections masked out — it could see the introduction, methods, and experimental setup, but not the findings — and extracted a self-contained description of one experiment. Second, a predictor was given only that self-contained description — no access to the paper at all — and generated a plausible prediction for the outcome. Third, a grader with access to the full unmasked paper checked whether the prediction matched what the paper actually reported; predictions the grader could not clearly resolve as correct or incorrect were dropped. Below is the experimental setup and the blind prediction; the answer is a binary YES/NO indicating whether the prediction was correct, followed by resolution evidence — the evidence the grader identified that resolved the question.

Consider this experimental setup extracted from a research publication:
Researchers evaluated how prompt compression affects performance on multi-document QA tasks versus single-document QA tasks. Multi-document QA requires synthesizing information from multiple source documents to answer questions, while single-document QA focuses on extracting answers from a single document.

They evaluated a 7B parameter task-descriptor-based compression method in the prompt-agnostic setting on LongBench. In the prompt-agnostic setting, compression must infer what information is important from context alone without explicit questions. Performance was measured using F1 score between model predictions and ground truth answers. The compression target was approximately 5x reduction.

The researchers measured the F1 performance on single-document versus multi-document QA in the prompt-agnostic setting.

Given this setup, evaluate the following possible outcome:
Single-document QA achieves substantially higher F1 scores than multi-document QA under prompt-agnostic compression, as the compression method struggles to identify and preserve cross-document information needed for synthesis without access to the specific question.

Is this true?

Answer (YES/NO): NO